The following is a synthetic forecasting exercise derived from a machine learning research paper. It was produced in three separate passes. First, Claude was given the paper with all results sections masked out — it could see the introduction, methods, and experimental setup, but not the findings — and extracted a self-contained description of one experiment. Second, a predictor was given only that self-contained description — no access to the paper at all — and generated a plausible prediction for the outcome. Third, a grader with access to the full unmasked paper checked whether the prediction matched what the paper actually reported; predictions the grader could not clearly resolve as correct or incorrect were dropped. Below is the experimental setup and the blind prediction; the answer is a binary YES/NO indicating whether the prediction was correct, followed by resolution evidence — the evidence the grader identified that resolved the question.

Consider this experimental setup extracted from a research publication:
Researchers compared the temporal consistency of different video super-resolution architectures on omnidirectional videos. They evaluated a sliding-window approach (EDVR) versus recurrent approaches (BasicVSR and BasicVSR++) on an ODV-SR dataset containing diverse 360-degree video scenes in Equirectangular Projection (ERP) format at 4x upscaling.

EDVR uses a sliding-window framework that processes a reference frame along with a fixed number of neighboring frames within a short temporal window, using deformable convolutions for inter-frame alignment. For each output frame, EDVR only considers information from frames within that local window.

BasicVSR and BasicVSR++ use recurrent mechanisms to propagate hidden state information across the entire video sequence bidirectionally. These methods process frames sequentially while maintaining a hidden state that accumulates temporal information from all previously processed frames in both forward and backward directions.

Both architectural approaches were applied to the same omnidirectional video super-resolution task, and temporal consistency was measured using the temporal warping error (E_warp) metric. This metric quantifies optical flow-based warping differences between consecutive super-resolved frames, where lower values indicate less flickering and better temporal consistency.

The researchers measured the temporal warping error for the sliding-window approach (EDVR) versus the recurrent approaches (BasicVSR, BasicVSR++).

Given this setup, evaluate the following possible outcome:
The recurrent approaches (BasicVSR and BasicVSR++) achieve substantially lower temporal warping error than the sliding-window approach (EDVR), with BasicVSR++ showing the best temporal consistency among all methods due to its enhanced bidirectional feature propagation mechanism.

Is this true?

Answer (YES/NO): NO